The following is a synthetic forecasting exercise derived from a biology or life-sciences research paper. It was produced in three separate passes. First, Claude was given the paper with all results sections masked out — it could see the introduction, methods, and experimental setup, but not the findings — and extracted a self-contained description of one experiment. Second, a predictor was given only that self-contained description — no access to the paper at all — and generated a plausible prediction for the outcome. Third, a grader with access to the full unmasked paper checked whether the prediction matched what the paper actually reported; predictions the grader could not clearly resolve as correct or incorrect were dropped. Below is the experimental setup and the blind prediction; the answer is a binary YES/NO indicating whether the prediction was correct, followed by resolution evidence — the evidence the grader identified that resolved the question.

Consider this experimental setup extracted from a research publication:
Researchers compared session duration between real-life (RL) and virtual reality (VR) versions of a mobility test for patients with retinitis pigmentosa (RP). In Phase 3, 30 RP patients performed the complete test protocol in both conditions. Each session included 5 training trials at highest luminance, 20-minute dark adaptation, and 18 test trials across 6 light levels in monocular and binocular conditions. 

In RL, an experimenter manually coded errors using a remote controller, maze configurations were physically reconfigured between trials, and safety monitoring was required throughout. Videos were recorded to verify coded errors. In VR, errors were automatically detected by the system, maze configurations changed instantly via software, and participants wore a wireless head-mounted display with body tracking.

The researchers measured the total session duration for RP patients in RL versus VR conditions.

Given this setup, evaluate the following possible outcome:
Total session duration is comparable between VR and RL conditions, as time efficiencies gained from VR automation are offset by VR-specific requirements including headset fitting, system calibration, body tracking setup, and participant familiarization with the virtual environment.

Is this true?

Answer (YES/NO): NO